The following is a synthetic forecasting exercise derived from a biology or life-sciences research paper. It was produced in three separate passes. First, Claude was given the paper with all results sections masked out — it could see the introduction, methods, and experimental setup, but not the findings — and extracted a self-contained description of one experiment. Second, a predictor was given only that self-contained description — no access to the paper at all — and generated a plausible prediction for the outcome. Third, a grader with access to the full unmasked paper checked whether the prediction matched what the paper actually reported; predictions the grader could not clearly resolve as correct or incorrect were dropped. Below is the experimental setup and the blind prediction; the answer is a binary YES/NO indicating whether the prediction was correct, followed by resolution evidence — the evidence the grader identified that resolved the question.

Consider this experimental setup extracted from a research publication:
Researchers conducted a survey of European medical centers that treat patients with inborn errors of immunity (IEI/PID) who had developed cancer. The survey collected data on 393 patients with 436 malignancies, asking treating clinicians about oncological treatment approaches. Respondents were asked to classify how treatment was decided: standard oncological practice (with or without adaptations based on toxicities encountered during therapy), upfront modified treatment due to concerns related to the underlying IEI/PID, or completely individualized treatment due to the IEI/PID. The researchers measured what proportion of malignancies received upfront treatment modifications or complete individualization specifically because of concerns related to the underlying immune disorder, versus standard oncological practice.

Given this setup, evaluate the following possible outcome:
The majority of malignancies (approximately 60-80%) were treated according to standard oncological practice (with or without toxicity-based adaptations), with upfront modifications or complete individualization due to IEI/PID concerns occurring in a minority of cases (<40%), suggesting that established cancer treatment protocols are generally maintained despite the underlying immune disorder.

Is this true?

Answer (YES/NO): YES